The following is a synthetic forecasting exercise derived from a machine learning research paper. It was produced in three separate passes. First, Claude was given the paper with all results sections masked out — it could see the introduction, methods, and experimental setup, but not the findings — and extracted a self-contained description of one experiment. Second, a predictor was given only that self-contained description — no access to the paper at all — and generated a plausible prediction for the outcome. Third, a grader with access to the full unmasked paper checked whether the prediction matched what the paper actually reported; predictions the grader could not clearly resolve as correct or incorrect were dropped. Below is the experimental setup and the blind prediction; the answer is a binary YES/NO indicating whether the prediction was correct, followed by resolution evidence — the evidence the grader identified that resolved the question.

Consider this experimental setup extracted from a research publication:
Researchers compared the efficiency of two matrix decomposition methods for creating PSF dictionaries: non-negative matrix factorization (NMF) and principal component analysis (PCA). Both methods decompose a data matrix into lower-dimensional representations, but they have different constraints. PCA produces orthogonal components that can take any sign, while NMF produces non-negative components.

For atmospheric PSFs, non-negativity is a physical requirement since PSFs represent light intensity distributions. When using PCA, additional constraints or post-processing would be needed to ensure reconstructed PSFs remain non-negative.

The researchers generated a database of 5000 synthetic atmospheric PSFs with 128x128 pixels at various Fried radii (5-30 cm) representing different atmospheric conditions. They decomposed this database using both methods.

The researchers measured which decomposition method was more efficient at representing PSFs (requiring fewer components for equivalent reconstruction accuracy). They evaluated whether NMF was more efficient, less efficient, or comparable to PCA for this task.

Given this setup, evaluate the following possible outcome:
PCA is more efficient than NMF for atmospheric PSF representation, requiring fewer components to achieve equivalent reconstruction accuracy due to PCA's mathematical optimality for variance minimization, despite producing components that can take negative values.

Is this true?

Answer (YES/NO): YES